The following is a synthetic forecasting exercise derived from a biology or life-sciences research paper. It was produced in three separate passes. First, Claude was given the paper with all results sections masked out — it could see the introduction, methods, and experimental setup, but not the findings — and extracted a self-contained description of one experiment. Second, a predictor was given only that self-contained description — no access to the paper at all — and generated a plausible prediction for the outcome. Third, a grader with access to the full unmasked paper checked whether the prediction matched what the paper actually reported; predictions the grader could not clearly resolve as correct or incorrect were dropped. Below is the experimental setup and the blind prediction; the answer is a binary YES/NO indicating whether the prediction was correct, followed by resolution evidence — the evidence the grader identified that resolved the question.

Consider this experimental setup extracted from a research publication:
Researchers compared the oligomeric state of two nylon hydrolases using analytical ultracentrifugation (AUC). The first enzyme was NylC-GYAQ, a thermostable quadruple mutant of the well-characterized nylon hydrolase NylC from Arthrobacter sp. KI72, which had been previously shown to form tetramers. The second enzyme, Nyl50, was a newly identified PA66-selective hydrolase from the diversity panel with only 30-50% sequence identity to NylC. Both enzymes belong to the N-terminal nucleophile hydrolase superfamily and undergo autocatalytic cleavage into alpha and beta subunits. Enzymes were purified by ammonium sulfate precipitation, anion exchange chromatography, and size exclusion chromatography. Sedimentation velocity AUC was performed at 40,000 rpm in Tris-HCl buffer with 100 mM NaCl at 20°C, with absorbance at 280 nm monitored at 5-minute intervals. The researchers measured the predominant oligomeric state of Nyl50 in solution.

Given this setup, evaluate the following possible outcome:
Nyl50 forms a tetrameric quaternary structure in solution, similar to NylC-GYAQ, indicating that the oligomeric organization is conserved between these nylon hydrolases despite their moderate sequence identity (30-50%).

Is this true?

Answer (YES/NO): NO